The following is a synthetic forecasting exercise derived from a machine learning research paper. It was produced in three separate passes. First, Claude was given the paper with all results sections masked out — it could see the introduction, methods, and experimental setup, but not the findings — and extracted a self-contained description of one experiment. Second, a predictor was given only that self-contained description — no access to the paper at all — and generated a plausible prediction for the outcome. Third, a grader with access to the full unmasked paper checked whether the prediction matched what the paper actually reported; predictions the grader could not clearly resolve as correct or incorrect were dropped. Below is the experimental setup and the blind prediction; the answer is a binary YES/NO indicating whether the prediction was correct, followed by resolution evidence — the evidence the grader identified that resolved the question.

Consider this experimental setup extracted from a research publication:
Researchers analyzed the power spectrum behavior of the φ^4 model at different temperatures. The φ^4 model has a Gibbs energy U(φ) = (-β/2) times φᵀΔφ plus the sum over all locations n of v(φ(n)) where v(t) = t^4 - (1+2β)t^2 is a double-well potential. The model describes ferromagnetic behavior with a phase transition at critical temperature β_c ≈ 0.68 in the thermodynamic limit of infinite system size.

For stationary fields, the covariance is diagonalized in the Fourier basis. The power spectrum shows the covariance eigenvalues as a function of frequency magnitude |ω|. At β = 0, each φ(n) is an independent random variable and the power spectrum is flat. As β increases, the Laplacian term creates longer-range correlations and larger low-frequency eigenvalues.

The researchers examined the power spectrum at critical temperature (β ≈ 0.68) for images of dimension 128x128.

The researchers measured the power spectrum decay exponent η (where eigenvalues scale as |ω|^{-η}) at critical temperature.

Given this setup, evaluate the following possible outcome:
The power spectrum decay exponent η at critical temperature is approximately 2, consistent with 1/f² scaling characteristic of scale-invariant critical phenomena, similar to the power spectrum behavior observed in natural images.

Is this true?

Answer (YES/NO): NO